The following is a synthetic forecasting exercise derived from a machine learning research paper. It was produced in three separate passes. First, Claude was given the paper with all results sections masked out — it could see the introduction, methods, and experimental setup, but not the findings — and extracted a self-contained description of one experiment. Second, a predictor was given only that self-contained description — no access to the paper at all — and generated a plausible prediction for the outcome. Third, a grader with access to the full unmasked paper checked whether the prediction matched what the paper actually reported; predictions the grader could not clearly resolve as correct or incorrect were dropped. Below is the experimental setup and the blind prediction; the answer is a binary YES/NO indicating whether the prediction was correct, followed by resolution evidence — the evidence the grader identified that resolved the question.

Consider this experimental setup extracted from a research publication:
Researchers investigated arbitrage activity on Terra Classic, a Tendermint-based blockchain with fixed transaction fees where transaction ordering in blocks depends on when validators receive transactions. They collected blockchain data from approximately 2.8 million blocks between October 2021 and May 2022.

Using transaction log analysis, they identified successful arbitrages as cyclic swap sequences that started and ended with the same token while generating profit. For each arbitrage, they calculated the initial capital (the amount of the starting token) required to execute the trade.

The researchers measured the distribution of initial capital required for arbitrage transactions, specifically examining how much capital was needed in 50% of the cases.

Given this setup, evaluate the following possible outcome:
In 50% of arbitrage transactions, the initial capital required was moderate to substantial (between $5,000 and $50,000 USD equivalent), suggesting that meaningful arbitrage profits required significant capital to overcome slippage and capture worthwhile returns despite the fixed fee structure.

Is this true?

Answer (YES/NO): NO